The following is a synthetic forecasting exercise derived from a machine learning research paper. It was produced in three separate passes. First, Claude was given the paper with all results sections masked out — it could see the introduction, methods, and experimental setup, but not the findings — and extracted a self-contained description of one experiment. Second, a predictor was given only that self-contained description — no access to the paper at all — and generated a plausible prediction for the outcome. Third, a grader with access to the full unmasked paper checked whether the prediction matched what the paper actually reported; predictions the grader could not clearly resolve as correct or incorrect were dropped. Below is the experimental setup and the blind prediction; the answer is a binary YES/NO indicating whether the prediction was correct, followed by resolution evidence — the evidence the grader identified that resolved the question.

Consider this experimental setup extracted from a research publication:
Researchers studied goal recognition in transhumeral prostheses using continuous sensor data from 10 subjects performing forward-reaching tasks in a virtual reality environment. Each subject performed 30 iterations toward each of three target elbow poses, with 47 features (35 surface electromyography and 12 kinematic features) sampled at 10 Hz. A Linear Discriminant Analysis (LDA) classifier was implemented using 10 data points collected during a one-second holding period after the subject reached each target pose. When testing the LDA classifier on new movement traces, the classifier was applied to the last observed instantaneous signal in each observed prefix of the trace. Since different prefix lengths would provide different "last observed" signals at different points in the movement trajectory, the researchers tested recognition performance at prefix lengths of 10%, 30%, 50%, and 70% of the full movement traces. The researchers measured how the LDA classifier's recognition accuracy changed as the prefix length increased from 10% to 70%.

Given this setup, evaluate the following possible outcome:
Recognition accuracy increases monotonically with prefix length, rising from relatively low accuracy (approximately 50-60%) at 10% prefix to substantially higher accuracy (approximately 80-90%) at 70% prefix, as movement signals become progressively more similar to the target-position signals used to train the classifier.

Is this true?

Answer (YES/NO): NO